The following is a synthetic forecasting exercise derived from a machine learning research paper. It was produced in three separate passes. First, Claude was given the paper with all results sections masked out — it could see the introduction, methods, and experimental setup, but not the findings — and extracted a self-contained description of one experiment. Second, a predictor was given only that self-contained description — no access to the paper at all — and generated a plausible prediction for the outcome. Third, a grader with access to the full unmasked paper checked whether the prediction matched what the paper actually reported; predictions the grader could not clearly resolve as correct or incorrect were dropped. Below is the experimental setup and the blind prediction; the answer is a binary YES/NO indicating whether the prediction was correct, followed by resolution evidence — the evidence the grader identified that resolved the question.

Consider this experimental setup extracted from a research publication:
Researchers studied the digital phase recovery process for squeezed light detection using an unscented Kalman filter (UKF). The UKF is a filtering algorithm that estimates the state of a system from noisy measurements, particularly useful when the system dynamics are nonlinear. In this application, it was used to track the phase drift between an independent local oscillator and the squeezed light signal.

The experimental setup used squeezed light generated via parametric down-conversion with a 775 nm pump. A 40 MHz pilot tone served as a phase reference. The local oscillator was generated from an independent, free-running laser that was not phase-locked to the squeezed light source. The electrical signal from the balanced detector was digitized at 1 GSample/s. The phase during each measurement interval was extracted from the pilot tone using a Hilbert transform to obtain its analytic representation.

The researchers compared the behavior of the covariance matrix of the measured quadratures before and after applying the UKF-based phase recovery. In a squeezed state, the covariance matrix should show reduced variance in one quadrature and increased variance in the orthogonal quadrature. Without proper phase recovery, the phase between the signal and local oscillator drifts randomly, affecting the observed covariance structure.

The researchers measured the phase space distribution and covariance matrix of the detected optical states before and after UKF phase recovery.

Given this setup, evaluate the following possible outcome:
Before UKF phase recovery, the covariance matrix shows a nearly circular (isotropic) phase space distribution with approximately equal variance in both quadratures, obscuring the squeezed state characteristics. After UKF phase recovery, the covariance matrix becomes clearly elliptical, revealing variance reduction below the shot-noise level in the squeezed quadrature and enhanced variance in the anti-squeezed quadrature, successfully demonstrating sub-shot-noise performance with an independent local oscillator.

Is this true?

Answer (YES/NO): YES